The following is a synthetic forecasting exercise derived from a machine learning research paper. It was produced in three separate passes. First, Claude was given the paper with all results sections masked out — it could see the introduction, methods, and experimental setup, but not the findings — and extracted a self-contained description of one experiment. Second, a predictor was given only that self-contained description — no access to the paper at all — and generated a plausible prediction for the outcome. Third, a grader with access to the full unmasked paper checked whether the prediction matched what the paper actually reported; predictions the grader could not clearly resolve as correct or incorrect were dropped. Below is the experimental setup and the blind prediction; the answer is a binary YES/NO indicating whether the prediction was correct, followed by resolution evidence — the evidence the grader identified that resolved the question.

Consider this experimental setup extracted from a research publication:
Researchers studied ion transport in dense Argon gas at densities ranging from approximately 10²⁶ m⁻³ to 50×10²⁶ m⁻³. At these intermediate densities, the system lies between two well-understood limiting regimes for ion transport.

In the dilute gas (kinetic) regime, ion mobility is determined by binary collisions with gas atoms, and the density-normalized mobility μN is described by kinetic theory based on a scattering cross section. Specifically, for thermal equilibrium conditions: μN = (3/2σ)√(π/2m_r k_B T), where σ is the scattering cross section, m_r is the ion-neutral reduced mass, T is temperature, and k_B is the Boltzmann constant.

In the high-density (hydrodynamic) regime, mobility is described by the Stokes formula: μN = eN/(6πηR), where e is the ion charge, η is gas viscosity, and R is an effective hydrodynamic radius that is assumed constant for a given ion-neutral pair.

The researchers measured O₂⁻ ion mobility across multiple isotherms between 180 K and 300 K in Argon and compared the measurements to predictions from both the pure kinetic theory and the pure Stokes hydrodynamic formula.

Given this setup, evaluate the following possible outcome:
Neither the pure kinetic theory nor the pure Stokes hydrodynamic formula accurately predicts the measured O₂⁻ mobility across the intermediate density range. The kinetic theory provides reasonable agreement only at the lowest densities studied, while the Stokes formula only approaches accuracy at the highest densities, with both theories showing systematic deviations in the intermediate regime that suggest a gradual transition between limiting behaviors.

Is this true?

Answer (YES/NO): NO